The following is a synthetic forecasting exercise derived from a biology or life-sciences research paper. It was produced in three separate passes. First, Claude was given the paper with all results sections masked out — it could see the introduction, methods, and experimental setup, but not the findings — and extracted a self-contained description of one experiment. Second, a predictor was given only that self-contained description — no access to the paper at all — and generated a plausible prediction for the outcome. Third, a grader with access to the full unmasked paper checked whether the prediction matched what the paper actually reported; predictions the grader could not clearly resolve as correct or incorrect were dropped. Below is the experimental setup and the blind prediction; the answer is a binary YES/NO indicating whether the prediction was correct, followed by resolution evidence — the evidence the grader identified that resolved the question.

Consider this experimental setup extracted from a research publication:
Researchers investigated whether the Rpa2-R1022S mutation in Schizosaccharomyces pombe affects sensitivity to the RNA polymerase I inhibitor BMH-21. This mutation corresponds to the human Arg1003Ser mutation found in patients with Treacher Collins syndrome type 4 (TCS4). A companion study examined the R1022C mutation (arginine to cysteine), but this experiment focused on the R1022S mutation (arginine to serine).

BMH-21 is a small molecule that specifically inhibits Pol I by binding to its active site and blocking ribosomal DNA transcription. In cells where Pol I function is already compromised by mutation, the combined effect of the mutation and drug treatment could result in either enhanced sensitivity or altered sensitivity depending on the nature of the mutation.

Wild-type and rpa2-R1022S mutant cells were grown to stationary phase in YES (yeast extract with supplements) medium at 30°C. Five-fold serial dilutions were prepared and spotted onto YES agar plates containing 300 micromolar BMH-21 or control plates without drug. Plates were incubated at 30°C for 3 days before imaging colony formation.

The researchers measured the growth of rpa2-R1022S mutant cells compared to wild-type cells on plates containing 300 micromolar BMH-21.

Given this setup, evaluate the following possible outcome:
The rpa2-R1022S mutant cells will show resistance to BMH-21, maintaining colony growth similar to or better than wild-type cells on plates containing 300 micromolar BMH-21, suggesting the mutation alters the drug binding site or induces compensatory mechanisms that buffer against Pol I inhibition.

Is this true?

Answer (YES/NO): NO